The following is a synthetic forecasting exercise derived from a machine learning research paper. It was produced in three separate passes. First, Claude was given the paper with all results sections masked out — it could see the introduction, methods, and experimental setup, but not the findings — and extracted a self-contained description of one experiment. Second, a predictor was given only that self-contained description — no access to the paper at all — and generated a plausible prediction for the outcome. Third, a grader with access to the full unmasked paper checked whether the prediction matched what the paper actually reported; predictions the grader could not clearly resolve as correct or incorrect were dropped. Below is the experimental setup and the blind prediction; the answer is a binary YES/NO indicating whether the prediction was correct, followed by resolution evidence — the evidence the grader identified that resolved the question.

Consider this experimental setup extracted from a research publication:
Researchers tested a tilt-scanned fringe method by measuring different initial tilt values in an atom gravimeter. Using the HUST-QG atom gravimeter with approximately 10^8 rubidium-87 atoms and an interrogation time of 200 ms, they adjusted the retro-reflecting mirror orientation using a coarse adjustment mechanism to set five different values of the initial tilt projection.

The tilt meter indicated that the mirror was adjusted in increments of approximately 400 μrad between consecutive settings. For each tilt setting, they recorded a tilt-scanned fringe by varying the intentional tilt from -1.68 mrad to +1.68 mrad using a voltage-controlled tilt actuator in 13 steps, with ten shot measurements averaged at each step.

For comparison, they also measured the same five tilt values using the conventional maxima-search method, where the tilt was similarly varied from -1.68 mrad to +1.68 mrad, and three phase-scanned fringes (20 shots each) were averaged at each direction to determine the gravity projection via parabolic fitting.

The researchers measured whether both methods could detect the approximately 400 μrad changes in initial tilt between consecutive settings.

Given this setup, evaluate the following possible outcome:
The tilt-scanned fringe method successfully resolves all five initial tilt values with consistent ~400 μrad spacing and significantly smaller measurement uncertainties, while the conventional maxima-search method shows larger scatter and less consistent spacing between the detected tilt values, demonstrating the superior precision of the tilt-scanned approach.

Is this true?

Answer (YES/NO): NO